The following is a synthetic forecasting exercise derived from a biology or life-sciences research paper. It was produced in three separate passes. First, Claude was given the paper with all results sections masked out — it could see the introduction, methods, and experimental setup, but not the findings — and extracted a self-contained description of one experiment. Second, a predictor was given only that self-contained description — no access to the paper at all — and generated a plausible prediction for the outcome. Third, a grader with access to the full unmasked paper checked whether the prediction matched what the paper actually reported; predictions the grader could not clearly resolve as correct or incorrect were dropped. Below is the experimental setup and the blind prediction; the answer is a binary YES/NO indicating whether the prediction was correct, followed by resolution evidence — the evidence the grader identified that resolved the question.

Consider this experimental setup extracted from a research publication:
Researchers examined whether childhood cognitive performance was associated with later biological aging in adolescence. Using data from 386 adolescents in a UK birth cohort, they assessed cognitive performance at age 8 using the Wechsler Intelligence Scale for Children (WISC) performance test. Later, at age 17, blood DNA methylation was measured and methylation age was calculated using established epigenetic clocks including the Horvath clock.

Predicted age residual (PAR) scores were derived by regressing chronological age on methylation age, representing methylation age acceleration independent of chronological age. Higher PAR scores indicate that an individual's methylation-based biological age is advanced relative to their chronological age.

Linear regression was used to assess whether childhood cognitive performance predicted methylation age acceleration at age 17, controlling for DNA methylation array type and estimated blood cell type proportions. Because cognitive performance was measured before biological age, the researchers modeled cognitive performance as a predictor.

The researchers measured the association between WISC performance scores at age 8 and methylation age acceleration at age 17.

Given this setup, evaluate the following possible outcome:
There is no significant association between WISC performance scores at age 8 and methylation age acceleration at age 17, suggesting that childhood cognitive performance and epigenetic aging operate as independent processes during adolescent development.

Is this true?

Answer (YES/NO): YES